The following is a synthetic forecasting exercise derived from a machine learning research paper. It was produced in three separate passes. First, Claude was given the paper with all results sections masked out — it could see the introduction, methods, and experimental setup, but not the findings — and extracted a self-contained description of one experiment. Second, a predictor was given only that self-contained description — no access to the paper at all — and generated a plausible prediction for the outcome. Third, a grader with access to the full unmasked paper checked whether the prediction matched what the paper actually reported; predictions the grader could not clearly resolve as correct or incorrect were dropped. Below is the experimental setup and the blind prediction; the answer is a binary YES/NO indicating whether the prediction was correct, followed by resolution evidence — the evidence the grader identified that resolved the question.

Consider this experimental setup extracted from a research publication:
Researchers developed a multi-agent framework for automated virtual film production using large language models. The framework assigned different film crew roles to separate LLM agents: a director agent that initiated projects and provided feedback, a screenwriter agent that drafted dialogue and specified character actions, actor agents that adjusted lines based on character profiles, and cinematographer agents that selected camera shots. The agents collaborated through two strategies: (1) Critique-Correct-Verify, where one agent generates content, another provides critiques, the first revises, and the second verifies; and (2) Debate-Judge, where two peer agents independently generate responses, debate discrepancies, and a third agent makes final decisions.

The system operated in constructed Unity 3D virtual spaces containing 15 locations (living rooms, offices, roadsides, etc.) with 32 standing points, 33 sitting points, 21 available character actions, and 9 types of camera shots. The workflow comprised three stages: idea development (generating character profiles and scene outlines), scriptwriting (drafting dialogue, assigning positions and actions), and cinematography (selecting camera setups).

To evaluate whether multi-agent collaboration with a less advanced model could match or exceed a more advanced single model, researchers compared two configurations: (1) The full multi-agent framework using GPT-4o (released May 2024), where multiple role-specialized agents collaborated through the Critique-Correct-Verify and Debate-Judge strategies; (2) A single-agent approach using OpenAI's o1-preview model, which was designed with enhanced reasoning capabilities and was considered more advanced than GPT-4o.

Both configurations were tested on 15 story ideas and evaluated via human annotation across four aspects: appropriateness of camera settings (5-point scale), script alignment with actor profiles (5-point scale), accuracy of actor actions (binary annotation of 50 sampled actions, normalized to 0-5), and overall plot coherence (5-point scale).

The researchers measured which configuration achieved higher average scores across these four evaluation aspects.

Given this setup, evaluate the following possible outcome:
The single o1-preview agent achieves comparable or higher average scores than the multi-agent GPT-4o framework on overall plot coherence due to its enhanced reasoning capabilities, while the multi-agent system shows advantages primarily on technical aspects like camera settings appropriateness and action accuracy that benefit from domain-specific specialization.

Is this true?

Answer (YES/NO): NO